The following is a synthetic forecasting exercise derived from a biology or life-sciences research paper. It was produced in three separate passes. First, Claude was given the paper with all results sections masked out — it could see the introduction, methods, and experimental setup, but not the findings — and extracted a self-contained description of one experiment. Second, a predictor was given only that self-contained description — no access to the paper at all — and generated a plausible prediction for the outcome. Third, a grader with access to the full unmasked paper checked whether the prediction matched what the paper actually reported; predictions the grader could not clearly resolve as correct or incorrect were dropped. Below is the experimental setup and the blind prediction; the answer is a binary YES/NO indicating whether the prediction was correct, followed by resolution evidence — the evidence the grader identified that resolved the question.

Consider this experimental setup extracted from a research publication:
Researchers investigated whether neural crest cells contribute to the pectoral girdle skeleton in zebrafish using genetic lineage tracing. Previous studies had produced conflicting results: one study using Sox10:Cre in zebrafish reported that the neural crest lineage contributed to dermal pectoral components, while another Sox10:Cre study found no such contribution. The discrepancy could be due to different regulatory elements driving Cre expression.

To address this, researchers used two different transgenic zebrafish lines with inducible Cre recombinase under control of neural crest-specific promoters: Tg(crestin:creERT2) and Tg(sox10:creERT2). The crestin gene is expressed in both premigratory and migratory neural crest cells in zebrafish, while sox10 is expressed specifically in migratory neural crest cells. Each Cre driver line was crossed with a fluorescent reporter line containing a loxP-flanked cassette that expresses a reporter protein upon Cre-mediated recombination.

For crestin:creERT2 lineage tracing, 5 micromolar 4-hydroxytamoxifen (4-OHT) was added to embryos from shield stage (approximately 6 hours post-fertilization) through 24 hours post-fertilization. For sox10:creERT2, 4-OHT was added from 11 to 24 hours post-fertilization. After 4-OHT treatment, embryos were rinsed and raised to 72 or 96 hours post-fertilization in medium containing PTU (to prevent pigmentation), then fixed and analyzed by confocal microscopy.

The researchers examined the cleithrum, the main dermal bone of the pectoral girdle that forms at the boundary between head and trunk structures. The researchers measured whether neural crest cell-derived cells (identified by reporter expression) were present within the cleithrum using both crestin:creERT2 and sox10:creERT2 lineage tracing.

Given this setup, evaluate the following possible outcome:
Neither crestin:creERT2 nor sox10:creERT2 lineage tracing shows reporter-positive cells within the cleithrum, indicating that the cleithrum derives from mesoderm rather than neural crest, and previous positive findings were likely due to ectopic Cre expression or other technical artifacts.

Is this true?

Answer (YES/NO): NO